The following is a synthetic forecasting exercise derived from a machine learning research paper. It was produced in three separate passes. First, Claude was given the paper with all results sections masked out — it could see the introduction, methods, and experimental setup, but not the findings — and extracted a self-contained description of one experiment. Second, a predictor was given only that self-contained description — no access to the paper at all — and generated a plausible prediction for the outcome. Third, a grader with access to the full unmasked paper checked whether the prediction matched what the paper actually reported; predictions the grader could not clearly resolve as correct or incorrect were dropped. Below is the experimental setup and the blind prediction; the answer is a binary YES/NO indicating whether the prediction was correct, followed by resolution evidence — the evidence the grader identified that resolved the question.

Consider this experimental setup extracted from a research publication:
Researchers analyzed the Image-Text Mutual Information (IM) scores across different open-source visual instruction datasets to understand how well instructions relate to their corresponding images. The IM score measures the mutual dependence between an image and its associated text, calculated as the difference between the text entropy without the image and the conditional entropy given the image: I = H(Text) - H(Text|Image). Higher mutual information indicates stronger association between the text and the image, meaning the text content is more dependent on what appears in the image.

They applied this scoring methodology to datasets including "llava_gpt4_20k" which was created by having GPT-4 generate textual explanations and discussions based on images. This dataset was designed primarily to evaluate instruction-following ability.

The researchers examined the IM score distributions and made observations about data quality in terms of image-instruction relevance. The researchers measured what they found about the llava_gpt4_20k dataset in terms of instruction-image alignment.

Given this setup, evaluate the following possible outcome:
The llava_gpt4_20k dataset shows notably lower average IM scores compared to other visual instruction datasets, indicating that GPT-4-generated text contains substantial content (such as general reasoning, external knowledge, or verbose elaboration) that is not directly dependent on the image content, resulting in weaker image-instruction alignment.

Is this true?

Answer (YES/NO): YES